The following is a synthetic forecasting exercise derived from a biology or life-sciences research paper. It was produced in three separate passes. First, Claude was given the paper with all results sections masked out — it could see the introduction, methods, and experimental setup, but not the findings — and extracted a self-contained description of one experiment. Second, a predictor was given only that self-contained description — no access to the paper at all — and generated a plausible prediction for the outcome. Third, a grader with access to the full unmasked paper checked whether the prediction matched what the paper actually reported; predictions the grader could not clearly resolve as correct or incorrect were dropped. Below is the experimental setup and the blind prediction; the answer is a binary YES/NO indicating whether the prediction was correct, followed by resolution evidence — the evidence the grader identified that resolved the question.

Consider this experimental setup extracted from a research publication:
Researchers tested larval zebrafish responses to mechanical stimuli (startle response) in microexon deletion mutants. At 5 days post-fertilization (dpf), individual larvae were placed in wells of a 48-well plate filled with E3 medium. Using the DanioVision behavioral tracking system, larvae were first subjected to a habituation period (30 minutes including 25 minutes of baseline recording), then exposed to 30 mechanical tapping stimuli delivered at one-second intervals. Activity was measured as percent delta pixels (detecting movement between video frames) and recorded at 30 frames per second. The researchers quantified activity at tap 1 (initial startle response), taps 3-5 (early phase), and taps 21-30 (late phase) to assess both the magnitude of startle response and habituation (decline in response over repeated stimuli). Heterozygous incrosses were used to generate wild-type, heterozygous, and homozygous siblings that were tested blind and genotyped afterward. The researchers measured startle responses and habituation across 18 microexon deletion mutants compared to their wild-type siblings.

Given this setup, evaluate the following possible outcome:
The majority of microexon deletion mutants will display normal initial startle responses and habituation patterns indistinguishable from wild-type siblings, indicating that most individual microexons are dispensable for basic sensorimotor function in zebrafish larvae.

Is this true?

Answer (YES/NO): YES